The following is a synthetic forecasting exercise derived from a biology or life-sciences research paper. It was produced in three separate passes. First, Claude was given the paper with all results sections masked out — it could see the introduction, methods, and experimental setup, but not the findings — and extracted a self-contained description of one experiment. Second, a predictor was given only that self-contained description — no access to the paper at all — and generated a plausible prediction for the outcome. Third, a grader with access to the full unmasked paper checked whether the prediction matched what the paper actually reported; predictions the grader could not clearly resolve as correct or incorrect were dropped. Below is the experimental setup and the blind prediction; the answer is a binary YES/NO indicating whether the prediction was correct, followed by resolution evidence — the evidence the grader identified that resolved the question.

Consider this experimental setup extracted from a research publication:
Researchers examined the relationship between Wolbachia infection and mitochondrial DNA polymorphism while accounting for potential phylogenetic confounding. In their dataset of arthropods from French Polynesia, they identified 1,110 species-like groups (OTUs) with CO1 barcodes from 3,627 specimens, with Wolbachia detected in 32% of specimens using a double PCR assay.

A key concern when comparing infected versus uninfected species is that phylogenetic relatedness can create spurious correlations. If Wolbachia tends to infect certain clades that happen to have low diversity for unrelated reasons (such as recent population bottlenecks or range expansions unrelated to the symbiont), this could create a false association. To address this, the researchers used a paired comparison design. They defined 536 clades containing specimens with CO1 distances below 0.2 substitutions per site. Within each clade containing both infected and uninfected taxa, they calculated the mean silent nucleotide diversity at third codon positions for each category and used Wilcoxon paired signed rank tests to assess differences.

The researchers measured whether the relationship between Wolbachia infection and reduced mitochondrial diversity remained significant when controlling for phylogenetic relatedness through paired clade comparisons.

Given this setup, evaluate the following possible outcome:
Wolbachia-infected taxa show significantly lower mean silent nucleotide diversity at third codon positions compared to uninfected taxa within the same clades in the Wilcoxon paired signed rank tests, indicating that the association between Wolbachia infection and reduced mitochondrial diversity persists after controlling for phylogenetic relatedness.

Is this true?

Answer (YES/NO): YES